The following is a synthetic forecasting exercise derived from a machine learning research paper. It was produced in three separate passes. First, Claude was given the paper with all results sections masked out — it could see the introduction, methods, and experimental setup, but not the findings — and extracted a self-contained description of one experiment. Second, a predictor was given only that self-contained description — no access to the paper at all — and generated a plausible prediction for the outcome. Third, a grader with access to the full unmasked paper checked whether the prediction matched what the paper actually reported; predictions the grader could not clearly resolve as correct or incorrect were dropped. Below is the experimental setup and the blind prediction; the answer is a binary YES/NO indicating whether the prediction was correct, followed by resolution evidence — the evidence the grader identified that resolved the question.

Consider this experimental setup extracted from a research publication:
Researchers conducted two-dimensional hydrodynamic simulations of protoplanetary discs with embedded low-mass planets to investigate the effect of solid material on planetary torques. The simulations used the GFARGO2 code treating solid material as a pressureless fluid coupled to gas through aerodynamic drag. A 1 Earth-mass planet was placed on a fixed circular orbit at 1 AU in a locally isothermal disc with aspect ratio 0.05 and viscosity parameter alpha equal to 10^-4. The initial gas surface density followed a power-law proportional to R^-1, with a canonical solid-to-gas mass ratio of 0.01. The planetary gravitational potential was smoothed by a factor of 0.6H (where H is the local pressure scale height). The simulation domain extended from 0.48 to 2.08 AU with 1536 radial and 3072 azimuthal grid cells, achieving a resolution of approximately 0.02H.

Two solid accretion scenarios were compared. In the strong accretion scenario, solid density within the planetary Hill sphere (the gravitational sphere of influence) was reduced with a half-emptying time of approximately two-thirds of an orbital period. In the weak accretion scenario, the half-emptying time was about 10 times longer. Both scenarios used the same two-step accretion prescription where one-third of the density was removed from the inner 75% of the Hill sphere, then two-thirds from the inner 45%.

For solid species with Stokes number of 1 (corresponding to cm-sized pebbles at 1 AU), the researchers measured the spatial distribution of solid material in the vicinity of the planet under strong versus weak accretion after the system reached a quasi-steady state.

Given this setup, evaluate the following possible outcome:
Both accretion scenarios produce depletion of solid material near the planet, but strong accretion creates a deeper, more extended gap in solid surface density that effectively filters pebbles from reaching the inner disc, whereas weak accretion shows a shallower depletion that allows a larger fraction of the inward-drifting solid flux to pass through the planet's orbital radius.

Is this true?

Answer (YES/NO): NO